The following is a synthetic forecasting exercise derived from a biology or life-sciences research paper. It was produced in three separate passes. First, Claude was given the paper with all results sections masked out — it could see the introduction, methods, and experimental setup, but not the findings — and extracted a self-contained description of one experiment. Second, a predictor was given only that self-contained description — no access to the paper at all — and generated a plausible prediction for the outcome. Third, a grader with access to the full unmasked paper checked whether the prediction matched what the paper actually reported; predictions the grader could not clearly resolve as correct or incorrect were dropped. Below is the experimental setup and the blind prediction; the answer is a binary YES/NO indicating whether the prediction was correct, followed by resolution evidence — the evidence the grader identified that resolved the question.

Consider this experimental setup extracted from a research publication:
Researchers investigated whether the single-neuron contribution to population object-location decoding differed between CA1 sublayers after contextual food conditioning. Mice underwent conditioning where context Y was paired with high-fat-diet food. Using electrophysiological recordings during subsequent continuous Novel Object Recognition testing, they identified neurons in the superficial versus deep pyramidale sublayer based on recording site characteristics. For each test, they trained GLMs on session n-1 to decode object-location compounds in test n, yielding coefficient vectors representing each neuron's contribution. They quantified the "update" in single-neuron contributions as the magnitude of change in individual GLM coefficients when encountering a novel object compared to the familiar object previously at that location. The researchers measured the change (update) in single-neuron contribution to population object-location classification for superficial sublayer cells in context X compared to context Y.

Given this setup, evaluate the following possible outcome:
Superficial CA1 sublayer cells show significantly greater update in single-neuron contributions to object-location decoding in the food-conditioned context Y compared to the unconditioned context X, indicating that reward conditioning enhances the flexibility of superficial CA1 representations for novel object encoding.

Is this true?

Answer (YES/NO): NO